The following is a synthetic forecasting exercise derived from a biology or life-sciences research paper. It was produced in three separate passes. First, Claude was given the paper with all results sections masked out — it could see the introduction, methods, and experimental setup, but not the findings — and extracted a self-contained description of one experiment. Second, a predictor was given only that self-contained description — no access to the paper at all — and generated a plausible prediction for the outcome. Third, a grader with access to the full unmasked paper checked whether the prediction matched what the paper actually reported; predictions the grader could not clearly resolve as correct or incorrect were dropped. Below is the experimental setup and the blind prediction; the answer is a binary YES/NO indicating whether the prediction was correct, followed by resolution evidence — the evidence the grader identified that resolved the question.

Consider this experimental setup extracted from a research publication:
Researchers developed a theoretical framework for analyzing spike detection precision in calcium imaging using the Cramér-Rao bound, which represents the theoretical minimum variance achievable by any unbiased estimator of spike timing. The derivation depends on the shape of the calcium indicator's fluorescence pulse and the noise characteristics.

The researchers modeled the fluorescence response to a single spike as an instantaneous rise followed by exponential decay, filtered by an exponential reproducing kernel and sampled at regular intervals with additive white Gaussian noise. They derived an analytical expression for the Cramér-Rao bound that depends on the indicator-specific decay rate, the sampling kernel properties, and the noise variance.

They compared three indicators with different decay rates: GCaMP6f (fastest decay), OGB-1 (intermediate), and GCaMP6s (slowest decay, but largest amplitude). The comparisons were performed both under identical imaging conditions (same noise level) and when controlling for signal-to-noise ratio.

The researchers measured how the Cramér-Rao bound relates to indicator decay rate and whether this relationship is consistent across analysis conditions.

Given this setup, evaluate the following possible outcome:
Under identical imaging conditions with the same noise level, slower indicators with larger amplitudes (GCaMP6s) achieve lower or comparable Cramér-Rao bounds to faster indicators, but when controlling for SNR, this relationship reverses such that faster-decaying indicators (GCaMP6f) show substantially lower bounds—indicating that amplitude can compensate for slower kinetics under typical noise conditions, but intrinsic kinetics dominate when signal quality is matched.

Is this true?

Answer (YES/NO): YES